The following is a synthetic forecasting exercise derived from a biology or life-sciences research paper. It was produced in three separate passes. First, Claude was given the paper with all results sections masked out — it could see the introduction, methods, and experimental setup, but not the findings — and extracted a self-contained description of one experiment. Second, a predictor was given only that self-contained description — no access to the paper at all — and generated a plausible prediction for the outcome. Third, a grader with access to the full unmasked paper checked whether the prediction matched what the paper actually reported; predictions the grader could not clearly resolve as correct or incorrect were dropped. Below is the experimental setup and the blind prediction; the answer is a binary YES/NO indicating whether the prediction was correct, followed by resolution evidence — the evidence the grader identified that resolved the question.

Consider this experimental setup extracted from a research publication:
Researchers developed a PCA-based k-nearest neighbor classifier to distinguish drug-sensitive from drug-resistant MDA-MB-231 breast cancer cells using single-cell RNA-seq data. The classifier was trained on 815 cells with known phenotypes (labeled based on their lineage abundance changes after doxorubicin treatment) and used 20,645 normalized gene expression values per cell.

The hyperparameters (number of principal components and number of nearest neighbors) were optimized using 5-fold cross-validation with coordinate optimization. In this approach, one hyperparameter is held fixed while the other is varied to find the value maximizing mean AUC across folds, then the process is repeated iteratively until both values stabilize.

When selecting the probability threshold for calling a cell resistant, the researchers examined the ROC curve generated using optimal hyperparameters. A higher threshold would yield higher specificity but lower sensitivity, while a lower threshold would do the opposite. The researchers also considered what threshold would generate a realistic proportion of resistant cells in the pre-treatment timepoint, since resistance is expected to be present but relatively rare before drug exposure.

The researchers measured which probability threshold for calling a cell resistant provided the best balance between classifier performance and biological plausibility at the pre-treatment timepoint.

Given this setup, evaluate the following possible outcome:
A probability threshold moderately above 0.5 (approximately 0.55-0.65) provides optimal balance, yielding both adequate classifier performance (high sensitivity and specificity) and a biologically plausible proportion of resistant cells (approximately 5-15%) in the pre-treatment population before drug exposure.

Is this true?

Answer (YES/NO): NO